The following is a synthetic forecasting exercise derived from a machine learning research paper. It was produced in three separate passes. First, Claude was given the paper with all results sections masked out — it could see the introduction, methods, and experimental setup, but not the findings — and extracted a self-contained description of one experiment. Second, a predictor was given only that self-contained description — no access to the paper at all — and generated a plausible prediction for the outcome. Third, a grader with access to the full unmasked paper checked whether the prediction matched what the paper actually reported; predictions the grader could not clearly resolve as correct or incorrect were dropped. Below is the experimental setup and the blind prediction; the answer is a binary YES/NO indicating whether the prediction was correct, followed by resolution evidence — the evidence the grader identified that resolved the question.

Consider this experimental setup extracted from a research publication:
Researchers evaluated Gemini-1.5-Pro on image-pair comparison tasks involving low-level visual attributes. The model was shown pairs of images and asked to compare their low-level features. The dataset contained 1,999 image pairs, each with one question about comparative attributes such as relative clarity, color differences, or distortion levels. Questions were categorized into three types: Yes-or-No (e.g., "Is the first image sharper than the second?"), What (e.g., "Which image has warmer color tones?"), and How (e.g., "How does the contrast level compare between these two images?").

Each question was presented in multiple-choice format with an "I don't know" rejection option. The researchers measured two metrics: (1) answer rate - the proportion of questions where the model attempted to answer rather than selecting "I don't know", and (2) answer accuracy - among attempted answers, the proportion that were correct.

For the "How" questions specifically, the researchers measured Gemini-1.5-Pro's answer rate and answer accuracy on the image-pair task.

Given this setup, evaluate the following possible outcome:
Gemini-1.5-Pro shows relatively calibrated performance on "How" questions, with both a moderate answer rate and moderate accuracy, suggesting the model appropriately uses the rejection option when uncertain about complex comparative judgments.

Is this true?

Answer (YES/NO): NO